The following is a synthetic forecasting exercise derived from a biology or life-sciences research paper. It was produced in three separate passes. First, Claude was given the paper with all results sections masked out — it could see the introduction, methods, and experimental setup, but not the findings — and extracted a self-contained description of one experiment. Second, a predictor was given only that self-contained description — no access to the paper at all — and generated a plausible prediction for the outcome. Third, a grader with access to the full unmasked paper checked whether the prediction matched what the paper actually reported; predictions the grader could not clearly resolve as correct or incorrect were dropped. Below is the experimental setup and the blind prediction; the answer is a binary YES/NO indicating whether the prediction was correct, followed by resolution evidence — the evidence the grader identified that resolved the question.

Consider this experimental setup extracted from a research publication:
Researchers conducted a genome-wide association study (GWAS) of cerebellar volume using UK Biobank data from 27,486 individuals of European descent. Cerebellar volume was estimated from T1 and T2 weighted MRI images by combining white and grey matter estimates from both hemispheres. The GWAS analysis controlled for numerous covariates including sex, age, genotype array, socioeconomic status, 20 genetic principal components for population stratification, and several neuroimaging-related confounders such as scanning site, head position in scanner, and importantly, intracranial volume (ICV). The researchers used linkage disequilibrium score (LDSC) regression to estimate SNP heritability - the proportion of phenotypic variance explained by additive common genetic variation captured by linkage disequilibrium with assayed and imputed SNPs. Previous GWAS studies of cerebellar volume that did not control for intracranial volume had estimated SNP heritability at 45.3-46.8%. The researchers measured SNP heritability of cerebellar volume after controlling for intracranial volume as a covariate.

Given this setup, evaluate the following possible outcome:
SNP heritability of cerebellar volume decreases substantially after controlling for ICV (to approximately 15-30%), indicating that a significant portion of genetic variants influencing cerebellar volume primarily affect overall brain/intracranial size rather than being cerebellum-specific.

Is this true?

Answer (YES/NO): NO